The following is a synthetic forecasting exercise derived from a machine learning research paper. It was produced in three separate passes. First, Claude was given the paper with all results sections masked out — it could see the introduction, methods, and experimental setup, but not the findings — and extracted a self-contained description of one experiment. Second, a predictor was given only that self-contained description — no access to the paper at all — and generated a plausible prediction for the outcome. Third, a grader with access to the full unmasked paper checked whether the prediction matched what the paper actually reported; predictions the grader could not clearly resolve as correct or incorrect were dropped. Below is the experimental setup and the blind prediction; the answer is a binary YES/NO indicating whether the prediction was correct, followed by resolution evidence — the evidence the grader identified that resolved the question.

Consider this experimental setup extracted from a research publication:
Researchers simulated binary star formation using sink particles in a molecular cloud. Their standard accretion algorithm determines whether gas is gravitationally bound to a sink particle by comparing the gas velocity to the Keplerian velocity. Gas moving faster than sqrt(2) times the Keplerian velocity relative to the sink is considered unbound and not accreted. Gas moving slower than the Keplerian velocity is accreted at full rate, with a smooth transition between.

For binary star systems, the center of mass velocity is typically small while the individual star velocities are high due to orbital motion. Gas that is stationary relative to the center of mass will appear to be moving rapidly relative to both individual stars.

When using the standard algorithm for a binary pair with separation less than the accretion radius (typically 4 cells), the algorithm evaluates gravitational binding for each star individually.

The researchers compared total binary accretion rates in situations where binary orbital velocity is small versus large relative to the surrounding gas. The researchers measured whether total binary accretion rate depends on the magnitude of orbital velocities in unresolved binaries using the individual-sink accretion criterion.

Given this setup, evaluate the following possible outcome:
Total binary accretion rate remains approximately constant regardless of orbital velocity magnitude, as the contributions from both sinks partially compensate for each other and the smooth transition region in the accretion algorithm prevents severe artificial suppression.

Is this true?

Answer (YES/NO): NO